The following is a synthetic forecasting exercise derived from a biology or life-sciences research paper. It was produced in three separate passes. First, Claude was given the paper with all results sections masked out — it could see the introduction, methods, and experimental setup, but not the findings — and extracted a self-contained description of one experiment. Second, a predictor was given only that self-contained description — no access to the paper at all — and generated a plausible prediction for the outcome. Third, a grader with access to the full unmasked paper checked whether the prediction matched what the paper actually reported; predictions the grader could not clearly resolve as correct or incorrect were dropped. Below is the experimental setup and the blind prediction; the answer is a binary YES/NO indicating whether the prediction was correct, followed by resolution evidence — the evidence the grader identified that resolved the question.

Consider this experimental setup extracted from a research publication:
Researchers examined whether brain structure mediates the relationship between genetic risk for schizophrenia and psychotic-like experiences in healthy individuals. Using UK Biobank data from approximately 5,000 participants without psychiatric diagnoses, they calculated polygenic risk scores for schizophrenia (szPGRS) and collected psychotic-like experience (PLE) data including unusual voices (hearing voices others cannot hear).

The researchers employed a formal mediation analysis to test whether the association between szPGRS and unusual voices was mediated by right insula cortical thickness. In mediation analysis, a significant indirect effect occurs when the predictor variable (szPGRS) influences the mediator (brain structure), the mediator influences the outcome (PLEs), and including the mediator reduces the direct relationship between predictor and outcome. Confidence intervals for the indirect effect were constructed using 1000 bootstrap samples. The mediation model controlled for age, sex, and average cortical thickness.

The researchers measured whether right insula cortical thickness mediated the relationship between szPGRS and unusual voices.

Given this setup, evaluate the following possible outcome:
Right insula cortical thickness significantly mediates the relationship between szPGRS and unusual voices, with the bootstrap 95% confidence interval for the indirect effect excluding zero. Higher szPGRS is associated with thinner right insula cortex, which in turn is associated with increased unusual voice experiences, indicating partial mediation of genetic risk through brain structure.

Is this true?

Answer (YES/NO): YES